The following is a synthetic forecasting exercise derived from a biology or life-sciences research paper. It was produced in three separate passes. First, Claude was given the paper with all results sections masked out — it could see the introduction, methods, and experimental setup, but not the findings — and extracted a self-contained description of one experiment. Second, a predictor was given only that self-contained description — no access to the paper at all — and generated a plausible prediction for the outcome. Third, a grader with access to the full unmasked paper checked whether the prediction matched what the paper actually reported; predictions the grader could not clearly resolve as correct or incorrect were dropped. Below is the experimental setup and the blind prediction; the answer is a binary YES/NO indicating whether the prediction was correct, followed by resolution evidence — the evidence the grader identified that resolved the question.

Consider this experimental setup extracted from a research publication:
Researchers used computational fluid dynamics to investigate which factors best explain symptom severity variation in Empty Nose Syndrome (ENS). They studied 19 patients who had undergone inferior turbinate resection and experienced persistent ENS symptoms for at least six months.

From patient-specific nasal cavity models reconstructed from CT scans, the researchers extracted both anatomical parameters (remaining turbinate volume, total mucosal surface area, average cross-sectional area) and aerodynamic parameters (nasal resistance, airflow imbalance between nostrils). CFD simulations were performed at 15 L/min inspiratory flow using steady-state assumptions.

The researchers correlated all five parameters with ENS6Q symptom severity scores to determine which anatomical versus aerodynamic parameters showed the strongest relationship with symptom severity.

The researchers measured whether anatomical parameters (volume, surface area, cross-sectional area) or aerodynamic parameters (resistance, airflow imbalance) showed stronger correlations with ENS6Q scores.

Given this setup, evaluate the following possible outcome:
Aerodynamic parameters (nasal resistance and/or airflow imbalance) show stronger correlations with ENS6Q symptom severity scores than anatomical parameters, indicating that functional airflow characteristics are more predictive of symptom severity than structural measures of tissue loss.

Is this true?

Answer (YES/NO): NO